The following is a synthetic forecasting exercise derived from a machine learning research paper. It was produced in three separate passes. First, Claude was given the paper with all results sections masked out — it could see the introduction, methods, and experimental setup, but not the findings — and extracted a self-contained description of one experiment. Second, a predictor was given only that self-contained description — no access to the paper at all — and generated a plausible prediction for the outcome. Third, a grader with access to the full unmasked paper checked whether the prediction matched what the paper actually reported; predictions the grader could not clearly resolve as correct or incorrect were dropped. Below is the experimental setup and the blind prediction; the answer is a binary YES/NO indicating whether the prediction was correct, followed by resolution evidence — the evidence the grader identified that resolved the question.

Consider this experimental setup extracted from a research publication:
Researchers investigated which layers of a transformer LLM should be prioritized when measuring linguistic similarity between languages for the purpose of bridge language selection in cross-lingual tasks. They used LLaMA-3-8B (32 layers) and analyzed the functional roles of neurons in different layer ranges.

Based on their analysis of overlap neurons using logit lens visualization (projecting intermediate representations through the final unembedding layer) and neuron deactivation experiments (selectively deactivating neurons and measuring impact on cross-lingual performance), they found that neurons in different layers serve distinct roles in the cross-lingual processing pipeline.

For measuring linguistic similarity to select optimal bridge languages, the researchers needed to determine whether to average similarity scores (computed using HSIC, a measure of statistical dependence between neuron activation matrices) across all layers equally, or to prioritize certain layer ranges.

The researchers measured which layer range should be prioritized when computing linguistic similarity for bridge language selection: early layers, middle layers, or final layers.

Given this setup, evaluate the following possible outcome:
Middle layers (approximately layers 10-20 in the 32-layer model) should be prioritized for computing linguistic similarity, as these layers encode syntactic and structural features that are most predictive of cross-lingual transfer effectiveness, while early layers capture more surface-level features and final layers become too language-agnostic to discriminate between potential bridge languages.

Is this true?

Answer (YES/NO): YES